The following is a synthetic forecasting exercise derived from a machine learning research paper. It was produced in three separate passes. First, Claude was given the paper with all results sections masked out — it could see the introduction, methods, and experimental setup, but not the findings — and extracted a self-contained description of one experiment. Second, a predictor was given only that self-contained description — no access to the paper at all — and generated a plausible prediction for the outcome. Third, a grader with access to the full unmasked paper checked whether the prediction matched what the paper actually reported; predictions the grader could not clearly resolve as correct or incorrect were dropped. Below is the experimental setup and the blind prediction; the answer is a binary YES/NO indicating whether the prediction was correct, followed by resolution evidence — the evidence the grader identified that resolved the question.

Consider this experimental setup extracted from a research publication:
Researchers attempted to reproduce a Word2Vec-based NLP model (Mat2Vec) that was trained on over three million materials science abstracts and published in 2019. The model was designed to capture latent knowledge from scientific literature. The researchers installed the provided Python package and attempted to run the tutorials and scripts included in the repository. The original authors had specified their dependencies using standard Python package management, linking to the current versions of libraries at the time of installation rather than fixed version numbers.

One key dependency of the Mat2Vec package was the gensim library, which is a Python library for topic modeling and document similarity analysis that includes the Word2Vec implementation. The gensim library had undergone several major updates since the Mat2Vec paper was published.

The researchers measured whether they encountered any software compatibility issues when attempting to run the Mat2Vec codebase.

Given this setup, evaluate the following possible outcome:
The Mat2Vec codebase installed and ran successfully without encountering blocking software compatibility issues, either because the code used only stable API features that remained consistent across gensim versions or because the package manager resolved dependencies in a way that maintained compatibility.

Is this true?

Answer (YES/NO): NO